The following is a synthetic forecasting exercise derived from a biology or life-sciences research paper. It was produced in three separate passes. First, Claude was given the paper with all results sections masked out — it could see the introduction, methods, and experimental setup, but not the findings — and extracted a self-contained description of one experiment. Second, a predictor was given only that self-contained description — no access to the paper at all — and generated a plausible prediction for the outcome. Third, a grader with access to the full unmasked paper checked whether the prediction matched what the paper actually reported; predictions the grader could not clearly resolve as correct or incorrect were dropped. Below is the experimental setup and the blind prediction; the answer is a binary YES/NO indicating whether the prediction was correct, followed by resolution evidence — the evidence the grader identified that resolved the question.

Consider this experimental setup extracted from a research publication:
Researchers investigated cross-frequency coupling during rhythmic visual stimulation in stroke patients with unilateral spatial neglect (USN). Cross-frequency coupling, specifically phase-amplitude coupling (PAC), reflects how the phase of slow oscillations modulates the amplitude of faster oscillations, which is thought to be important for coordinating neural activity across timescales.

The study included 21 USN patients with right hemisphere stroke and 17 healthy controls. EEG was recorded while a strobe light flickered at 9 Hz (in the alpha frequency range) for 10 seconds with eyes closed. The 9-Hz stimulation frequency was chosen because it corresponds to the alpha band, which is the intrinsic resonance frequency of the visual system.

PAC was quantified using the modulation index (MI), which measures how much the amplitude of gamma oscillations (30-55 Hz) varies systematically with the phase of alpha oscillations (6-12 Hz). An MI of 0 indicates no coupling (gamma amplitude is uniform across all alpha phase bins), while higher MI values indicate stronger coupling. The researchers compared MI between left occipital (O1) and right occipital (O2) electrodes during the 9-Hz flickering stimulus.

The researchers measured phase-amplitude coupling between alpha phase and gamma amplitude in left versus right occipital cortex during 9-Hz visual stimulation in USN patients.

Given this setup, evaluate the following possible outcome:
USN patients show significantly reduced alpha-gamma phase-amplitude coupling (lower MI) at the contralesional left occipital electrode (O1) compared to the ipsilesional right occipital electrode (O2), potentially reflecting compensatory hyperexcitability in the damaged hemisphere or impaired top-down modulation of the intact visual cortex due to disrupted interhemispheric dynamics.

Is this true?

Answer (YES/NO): NO